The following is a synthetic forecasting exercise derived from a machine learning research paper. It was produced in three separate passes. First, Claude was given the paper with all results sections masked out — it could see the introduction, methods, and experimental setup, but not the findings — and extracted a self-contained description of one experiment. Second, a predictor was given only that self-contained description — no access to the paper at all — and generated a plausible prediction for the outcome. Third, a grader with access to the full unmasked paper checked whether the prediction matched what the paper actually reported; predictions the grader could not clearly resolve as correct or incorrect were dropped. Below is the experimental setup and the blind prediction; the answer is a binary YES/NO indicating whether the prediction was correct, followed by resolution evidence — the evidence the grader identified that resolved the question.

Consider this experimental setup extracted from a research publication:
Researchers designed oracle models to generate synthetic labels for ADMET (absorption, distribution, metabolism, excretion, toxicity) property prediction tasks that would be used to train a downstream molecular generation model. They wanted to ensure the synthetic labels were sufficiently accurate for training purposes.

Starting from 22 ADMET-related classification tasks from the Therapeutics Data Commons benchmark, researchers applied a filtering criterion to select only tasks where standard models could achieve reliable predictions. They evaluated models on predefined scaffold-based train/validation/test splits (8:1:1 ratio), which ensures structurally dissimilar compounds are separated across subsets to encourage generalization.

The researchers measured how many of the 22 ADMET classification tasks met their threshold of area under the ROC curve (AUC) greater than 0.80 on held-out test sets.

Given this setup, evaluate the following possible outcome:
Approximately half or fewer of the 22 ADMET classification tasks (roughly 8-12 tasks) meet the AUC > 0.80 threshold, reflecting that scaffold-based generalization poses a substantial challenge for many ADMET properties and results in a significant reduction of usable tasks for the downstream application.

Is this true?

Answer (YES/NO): NO